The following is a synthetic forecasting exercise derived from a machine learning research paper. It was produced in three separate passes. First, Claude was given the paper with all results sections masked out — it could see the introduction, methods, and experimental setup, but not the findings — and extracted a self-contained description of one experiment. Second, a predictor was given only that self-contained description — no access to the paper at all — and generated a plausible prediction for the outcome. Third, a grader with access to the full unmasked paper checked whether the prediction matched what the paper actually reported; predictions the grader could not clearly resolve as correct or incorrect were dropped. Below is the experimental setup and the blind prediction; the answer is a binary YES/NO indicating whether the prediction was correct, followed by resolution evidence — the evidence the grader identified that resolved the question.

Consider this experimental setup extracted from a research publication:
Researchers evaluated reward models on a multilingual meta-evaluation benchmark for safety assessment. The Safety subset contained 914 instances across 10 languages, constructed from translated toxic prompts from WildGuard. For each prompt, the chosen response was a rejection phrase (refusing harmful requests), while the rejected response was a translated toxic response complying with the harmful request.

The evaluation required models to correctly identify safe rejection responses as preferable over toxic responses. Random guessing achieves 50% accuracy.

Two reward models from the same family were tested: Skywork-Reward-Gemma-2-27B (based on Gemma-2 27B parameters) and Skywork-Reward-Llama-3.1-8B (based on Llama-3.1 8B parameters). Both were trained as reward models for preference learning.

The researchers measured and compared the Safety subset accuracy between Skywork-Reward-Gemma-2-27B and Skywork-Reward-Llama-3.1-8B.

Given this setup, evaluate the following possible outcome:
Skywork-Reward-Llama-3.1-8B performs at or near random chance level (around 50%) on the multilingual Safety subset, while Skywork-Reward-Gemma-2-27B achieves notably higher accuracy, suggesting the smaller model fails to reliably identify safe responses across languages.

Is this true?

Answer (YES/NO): NO